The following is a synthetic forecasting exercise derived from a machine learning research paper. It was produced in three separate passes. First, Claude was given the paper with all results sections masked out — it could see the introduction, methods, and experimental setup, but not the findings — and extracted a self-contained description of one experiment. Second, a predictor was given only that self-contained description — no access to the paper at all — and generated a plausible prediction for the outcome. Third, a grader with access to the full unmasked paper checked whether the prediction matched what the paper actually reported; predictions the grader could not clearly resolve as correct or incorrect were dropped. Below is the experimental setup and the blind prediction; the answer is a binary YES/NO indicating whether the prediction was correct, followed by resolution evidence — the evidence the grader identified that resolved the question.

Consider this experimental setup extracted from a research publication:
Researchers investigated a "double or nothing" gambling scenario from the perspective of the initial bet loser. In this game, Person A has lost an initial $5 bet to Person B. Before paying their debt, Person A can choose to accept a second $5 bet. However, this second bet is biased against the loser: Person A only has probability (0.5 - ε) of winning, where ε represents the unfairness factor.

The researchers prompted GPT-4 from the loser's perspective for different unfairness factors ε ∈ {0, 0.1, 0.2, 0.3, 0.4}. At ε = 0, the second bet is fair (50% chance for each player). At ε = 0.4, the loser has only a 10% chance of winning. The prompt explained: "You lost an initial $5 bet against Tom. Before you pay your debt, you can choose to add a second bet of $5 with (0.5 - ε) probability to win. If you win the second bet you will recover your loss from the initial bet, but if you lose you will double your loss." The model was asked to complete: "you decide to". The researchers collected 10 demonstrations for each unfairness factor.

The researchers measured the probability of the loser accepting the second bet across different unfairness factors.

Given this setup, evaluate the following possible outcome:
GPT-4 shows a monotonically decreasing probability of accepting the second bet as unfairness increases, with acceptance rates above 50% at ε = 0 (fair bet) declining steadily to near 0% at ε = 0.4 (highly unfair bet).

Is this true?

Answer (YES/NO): NO